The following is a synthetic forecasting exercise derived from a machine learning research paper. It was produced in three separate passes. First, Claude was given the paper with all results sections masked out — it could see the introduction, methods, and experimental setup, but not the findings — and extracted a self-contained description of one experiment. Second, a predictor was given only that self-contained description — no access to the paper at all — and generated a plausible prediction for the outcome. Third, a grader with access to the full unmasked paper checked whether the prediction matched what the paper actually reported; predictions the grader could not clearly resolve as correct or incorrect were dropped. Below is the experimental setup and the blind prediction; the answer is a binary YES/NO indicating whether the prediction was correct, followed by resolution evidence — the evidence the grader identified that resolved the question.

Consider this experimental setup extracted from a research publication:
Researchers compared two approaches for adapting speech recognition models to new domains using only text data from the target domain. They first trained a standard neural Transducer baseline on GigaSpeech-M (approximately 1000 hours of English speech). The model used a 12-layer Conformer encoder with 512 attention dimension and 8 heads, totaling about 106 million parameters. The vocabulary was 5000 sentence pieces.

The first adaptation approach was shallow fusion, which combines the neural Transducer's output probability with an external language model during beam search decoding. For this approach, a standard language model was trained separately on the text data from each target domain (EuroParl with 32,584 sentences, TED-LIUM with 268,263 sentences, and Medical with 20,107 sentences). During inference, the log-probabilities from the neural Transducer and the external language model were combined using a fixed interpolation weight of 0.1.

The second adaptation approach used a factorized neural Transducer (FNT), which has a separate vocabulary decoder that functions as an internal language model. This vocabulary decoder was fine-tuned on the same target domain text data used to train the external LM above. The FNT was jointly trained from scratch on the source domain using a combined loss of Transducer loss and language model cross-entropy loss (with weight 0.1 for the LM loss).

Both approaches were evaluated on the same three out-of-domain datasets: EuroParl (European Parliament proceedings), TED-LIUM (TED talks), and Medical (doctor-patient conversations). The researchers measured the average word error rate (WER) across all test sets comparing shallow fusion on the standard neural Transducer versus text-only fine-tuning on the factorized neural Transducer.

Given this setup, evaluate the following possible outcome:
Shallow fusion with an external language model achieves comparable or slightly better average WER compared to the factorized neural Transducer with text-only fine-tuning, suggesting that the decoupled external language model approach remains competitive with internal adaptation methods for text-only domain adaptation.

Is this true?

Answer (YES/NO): NO